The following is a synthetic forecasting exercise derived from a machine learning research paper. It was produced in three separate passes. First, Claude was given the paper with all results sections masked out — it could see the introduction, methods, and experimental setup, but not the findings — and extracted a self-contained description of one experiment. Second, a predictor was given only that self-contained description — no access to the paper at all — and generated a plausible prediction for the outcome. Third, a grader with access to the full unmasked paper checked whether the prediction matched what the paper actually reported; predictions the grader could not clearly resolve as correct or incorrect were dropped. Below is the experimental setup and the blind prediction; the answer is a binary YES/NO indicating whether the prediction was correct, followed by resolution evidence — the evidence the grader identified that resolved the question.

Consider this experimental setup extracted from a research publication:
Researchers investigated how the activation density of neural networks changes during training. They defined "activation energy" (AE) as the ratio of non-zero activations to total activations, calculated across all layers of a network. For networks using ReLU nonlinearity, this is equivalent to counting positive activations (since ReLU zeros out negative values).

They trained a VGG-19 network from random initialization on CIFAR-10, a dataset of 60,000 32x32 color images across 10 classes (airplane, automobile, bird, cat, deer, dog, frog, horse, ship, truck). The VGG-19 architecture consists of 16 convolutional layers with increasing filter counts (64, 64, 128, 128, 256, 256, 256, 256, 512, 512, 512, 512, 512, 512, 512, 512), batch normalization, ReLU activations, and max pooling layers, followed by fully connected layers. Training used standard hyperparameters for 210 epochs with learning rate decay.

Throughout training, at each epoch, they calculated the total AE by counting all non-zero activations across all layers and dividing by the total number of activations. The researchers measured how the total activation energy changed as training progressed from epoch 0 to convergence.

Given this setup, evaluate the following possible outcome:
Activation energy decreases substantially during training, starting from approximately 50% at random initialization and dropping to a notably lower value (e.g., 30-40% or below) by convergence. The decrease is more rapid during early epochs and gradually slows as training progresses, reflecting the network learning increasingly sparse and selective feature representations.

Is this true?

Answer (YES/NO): YES